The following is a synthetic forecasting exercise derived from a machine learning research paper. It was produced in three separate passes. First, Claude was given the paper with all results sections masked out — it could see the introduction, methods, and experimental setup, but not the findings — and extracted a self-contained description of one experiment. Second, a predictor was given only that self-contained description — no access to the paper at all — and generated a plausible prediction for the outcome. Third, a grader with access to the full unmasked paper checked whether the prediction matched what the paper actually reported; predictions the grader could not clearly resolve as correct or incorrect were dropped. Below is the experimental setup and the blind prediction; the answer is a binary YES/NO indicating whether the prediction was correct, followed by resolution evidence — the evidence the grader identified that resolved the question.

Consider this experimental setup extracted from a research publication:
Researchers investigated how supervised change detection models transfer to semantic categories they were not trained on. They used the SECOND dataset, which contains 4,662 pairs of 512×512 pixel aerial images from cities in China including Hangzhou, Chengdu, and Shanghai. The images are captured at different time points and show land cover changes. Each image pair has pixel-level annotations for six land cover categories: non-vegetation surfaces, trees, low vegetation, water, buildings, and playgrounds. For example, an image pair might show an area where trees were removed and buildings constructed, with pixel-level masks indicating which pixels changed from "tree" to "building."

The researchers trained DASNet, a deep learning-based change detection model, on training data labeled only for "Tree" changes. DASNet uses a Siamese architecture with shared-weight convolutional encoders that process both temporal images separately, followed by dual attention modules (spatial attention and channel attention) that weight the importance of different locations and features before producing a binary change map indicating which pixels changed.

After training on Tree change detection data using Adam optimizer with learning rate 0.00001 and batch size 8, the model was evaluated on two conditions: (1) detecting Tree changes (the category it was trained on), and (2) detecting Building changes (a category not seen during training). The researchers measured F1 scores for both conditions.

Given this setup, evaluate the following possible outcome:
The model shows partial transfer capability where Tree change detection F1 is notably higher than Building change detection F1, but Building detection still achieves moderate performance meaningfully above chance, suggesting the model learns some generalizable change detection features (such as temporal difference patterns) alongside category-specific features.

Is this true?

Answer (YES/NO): NO